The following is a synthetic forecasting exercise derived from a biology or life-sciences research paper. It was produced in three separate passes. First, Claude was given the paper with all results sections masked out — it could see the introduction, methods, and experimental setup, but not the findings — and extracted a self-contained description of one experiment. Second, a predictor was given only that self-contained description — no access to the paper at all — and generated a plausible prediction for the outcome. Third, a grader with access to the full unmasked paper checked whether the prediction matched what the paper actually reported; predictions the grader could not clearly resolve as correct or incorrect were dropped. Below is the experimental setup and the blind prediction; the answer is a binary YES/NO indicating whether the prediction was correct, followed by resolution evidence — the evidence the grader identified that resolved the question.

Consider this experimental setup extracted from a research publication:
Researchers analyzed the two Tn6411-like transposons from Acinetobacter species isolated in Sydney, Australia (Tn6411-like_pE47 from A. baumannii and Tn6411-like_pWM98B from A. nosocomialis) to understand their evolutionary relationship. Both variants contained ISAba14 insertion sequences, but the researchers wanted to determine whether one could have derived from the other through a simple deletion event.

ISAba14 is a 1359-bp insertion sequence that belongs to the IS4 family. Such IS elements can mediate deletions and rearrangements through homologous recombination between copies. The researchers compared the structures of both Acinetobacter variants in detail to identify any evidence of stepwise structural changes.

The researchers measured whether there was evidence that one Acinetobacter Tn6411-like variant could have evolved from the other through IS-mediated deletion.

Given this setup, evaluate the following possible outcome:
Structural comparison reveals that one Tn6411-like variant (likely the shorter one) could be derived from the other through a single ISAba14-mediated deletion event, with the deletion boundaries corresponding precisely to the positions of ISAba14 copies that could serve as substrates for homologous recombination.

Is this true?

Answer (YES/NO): YES